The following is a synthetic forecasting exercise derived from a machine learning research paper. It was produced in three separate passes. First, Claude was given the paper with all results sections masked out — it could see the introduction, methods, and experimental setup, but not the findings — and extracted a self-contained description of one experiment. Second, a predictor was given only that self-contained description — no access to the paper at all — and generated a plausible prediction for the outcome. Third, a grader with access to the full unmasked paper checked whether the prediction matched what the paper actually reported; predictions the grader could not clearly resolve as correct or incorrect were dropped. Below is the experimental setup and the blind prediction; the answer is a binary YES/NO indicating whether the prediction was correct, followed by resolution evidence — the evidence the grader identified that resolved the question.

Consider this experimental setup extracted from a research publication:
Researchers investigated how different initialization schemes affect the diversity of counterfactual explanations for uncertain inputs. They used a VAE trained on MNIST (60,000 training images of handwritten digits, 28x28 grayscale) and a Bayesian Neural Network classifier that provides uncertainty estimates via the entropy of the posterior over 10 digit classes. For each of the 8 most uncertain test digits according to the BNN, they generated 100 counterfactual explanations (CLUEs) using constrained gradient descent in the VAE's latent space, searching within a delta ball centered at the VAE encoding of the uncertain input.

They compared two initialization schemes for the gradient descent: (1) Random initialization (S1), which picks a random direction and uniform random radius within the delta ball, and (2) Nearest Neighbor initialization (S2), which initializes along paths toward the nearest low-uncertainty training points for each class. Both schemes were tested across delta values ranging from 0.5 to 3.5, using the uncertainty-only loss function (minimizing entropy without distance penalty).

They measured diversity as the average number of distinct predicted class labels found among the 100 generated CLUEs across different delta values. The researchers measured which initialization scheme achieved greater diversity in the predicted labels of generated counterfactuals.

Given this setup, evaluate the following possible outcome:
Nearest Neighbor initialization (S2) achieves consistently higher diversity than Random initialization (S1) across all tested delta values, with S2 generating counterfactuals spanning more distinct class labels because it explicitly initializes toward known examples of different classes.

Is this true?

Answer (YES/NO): NO